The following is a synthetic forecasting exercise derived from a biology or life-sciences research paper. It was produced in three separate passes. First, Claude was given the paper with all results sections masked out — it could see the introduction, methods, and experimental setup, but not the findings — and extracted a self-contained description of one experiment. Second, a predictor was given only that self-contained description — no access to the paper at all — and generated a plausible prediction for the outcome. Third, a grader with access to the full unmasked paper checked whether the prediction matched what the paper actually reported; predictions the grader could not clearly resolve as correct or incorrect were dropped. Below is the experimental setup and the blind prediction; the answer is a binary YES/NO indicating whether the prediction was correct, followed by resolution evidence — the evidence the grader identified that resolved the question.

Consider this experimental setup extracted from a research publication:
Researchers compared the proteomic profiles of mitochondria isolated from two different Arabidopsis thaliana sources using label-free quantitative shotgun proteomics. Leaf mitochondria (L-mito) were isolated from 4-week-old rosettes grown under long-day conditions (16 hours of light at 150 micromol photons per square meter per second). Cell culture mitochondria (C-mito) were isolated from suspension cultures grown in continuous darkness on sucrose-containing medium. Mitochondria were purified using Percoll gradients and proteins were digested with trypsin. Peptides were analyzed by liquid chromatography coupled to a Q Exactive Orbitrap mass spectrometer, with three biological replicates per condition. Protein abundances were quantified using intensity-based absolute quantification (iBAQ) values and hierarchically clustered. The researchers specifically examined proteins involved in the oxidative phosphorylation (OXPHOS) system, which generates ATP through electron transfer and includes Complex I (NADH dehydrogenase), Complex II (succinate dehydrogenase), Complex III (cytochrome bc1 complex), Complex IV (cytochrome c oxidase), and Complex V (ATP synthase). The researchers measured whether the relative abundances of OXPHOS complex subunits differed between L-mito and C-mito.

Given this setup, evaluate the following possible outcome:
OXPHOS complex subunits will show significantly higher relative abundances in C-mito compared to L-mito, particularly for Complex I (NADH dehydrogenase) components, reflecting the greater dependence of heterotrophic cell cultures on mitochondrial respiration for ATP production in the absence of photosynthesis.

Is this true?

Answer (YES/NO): NO